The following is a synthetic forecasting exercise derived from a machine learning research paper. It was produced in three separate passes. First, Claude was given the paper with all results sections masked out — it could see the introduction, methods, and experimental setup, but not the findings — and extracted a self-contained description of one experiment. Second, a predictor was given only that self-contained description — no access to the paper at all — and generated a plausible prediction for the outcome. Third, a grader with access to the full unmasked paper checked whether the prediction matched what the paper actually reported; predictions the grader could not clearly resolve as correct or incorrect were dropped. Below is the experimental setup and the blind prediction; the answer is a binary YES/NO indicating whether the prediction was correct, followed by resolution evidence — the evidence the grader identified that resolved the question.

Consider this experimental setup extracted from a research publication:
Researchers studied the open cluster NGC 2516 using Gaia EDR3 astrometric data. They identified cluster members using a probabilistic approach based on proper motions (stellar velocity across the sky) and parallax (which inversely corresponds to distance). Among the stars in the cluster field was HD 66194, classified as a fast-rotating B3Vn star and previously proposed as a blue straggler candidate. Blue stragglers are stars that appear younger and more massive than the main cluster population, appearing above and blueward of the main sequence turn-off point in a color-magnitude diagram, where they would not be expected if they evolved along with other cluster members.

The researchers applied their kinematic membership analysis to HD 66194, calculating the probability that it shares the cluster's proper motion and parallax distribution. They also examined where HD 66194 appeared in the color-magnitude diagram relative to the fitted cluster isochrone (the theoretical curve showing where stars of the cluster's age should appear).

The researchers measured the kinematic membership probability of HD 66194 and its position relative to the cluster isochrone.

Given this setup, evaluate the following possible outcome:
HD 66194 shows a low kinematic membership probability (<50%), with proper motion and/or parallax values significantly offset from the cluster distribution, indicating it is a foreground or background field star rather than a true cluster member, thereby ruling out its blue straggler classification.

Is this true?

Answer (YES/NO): NO